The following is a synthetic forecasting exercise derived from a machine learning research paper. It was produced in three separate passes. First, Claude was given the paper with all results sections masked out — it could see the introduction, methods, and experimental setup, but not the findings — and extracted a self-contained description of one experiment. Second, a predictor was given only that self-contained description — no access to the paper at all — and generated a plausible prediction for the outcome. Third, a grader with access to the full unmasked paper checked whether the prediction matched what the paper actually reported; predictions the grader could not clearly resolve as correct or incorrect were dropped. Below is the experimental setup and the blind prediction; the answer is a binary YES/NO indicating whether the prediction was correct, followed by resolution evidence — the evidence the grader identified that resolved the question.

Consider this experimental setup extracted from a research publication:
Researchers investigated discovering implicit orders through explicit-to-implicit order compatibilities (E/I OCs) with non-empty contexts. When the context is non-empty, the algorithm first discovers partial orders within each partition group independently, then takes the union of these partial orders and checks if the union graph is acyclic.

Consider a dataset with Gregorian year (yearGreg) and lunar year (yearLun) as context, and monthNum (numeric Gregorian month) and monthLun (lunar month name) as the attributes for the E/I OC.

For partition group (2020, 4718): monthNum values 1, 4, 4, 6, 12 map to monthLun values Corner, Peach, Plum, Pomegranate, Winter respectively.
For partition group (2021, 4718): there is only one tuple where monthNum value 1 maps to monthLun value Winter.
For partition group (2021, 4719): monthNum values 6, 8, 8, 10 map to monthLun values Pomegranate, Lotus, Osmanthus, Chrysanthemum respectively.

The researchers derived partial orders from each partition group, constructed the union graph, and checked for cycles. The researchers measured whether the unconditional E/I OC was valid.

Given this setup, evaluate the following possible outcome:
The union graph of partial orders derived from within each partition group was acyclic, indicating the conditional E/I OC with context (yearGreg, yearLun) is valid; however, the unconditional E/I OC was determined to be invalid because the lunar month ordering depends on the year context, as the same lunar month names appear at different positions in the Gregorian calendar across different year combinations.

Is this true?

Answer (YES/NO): NO